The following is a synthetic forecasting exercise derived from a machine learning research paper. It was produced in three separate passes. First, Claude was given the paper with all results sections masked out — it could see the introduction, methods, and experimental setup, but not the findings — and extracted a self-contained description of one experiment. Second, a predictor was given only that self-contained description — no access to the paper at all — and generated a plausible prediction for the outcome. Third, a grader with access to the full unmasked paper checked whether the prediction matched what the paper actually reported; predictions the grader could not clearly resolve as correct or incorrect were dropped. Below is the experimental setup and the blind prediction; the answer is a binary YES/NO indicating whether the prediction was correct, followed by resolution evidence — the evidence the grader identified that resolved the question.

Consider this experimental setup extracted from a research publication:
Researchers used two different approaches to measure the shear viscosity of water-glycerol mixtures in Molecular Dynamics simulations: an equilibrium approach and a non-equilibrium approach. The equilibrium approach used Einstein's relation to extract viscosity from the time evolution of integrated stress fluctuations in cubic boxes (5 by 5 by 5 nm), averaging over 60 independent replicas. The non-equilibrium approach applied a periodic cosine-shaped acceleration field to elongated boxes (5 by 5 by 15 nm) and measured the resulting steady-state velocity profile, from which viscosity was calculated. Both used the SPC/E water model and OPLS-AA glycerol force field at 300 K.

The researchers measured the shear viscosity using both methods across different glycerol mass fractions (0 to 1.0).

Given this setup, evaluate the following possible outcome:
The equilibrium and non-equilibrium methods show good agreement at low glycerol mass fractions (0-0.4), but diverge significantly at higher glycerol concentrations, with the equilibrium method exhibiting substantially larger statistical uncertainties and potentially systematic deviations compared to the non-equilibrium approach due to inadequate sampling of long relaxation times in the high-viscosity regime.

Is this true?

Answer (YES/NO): NO